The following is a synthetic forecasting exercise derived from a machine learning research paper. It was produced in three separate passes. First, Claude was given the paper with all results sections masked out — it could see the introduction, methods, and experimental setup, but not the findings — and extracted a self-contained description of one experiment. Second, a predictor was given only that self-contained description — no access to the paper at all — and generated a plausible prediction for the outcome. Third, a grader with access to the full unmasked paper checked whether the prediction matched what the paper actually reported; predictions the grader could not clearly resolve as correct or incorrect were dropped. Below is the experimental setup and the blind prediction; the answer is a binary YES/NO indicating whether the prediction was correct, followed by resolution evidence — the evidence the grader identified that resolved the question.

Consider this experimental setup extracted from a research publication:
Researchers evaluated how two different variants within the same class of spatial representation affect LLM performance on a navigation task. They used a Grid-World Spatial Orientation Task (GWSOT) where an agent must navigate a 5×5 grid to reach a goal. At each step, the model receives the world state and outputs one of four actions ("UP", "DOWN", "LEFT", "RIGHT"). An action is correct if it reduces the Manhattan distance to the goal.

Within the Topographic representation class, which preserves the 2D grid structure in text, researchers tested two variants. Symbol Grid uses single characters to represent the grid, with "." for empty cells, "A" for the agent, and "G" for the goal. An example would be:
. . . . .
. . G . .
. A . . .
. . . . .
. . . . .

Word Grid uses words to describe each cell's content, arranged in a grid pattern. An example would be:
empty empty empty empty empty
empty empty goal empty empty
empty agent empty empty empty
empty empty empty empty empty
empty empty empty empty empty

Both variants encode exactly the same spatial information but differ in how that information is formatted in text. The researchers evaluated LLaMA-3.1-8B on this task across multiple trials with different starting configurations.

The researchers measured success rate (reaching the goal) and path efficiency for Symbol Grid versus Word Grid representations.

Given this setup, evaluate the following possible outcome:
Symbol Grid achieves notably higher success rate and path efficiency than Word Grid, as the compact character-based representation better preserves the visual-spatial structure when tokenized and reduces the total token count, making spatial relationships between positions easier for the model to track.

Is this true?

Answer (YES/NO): YES